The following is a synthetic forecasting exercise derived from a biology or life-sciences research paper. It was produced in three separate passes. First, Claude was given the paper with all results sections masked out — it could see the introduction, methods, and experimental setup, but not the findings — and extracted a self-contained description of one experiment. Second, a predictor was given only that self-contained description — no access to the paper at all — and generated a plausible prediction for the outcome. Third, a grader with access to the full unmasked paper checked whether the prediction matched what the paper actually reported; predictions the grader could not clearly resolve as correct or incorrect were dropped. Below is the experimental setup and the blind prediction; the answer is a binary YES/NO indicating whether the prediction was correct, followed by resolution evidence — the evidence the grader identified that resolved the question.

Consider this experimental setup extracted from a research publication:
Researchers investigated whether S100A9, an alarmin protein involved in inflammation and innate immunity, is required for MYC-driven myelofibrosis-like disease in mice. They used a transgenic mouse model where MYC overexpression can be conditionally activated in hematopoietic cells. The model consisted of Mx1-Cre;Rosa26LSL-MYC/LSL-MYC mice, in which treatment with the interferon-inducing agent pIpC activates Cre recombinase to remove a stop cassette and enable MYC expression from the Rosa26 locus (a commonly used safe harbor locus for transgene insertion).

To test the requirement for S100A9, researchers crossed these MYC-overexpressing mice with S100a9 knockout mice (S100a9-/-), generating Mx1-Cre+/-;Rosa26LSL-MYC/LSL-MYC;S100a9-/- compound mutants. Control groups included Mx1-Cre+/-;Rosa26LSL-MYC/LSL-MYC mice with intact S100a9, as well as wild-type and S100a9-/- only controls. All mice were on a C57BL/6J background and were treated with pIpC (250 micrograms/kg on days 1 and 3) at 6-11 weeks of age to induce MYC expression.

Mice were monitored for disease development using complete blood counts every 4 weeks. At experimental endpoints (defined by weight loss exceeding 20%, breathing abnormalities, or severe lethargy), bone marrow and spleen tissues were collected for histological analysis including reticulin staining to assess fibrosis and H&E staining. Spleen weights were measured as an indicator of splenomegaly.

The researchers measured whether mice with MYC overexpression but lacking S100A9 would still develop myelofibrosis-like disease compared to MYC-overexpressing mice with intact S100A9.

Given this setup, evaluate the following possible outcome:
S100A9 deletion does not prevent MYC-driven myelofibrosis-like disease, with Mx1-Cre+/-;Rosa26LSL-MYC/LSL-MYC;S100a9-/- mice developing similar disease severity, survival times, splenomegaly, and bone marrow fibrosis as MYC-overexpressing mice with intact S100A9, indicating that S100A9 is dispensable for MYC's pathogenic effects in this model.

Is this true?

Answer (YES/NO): NO